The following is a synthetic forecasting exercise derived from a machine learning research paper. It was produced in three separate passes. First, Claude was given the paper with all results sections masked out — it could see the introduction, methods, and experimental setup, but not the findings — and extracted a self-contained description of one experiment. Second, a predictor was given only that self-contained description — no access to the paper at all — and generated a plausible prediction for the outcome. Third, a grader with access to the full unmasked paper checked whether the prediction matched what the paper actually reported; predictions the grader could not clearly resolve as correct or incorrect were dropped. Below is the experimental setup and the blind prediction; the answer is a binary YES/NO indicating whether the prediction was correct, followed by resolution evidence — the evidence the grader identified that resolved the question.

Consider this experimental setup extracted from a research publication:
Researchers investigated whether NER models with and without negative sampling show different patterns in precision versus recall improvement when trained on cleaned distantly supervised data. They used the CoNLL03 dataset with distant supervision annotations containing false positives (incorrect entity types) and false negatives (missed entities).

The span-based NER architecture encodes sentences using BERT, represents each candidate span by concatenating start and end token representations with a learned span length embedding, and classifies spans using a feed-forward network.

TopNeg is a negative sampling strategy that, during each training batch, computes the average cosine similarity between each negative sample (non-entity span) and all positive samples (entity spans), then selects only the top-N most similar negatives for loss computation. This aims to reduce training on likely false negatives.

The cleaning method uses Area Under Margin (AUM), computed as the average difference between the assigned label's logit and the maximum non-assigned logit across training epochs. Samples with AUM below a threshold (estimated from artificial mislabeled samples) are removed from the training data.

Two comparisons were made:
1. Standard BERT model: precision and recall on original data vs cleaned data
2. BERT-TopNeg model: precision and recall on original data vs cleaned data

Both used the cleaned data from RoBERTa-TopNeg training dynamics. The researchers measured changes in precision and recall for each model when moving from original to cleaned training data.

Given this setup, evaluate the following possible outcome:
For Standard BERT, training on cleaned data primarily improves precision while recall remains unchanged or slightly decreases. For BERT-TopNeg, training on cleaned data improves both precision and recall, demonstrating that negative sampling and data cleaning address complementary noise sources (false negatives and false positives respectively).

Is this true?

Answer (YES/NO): NO